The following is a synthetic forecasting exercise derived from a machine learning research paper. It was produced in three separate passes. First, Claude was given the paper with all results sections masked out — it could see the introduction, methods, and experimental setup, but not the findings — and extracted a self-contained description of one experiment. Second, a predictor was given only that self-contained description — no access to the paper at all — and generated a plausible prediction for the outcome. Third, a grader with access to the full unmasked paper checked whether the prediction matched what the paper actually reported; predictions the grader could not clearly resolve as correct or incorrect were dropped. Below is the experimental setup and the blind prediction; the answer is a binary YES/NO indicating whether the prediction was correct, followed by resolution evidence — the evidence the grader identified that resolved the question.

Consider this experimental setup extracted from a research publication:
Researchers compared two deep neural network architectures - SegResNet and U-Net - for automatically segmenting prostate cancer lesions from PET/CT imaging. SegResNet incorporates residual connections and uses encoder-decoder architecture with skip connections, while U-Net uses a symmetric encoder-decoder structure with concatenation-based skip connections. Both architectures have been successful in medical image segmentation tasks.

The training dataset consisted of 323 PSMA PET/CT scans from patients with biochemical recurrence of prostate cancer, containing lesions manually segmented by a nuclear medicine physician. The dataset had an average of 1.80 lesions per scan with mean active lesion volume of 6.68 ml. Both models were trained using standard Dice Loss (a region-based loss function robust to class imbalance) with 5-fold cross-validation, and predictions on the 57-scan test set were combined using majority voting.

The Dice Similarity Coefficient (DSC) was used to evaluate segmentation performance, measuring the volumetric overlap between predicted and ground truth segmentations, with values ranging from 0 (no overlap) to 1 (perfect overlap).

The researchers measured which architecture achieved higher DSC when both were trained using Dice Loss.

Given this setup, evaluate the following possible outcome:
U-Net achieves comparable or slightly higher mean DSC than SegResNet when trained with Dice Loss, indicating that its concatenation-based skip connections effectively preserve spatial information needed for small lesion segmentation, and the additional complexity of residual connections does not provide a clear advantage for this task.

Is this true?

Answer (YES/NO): NO